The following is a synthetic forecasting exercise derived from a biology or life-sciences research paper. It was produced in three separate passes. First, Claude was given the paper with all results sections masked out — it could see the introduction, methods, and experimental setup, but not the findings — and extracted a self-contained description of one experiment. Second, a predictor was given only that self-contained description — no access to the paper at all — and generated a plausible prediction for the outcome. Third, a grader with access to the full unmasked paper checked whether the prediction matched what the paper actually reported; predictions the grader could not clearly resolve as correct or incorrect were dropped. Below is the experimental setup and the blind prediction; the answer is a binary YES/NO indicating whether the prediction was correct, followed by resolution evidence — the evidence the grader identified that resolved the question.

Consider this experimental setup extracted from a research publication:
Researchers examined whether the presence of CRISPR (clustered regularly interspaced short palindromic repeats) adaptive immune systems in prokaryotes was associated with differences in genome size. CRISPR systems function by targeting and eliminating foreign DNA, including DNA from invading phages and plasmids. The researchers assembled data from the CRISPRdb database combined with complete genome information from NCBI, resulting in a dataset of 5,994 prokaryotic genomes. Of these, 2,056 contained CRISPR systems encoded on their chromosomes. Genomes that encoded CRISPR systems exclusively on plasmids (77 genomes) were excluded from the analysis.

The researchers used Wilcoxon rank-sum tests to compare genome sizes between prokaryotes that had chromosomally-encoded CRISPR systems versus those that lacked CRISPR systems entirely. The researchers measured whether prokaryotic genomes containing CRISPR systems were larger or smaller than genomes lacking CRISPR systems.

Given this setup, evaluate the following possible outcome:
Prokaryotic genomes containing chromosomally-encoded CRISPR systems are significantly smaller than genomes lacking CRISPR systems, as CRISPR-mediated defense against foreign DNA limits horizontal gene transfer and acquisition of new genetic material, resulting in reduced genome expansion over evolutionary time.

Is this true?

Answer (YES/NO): YES